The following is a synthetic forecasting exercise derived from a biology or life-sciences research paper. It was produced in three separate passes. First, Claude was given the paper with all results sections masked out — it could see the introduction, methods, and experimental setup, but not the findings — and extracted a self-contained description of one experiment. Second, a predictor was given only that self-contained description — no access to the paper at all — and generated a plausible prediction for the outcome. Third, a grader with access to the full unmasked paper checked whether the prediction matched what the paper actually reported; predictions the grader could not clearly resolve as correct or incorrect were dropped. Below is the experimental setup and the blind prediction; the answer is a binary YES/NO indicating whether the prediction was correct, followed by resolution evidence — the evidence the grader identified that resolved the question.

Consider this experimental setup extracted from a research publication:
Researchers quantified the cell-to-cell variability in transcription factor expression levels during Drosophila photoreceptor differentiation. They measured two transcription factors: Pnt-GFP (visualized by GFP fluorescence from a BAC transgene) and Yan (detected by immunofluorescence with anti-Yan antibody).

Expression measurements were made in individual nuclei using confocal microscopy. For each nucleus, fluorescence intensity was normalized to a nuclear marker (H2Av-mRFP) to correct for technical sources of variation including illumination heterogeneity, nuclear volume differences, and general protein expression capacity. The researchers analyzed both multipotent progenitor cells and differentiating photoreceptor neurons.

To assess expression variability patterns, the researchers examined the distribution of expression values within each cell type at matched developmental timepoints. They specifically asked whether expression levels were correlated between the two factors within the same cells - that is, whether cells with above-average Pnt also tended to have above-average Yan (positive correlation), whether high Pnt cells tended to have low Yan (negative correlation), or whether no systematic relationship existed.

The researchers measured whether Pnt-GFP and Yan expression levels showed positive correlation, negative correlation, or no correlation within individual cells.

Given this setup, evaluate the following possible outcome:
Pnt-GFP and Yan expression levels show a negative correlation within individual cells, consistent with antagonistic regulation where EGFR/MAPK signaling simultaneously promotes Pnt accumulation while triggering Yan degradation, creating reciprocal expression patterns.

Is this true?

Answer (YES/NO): NO